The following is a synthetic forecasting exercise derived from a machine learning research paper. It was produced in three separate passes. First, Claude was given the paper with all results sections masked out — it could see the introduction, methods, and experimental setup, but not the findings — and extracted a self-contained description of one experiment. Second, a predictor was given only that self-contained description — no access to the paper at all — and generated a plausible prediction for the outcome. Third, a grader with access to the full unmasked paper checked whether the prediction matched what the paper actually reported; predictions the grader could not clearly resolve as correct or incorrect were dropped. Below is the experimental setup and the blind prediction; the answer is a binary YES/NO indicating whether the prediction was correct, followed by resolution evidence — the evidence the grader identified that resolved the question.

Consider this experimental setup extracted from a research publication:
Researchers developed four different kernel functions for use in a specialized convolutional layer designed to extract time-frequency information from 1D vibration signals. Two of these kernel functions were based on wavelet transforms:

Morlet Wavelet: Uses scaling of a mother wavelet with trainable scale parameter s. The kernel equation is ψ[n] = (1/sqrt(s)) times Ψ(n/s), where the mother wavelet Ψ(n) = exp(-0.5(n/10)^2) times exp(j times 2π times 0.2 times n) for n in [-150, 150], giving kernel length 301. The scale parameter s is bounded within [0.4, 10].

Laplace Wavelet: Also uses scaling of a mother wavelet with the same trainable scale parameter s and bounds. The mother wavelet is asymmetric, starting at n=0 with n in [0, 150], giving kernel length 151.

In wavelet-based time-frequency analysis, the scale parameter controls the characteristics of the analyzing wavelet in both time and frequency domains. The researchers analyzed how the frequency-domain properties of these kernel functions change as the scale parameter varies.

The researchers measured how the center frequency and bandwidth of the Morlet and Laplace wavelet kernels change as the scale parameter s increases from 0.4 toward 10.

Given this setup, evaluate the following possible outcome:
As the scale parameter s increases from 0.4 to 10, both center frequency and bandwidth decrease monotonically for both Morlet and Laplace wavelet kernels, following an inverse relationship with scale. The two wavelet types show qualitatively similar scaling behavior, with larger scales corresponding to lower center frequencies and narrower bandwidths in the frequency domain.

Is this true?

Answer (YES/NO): NO